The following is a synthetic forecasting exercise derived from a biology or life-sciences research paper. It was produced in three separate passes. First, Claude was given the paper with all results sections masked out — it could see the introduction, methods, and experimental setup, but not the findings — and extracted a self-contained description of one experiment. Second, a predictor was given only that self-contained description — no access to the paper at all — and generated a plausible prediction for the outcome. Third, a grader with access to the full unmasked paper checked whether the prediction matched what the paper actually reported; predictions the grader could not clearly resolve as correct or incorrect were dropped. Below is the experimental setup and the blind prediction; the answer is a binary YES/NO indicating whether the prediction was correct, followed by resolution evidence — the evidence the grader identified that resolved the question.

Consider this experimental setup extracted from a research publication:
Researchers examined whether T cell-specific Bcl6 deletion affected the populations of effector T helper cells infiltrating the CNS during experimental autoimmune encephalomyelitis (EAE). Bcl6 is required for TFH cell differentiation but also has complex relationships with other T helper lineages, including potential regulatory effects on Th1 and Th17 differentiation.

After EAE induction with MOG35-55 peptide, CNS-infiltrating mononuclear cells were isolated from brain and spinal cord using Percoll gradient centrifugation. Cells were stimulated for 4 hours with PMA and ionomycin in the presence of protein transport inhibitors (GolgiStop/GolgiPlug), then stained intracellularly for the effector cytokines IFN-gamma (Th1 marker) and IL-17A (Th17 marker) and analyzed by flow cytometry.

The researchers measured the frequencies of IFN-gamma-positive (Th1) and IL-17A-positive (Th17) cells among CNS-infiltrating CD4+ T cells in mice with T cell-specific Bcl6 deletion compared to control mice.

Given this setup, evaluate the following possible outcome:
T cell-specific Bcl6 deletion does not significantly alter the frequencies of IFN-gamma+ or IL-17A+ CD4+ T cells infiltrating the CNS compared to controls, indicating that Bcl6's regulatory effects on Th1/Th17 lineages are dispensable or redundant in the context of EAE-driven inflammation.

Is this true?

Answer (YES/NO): NO